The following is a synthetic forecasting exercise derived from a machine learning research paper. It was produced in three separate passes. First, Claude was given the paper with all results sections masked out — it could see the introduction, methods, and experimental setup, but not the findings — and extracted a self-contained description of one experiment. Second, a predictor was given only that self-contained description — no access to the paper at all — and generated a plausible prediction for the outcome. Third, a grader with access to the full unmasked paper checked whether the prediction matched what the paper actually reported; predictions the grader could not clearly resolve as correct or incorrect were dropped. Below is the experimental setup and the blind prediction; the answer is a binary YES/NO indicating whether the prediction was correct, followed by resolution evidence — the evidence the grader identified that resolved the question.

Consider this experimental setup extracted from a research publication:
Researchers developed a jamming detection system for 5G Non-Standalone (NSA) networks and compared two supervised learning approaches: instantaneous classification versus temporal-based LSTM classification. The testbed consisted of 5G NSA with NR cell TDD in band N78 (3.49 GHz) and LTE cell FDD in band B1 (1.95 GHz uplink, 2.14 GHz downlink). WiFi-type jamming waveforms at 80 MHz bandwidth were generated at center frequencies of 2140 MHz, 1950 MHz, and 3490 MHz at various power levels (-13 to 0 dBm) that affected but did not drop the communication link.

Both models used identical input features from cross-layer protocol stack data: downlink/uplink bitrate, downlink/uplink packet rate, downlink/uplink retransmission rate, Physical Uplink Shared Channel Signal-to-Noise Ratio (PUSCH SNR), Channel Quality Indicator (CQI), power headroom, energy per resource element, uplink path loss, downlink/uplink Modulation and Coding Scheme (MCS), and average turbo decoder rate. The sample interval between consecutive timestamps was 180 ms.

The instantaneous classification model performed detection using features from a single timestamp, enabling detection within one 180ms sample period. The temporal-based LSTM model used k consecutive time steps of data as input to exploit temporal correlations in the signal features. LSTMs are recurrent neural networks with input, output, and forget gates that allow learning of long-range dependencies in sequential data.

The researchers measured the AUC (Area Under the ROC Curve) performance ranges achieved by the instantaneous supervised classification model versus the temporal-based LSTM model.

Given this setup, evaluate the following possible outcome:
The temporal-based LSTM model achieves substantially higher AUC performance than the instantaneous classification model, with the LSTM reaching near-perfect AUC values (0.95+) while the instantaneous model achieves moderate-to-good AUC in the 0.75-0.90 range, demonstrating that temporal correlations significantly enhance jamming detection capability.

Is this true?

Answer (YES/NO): NO